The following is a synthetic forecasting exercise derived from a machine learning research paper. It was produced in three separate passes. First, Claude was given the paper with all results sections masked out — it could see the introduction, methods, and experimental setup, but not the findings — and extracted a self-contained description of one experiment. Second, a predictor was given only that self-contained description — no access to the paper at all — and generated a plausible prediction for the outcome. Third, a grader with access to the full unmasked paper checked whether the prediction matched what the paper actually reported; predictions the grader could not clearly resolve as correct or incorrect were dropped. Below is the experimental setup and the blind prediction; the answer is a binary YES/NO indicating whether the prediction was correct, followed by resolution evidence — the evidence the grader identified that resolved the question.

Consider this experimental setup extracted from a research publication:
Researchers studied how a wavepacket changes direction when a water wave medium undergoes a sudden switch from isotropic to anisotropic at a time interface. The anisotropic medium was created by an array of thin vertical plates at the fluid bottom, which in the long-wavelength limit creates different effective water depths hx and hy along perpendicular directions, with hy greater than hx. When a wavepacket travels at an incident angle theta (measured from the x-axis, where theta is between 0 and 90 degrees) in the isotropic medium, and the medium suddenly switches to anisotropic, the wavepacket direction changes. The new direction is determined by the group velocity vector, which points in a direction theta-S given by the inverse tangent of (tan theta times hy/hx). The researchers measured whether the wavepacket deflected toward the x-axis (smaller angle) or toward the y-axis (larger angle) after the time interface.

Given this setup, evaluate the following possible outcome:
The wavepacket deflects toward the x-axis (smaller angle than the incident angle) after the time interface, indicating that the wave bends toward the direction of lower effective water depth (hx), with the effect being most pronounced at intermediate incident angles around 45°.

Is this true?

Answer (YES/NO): NO